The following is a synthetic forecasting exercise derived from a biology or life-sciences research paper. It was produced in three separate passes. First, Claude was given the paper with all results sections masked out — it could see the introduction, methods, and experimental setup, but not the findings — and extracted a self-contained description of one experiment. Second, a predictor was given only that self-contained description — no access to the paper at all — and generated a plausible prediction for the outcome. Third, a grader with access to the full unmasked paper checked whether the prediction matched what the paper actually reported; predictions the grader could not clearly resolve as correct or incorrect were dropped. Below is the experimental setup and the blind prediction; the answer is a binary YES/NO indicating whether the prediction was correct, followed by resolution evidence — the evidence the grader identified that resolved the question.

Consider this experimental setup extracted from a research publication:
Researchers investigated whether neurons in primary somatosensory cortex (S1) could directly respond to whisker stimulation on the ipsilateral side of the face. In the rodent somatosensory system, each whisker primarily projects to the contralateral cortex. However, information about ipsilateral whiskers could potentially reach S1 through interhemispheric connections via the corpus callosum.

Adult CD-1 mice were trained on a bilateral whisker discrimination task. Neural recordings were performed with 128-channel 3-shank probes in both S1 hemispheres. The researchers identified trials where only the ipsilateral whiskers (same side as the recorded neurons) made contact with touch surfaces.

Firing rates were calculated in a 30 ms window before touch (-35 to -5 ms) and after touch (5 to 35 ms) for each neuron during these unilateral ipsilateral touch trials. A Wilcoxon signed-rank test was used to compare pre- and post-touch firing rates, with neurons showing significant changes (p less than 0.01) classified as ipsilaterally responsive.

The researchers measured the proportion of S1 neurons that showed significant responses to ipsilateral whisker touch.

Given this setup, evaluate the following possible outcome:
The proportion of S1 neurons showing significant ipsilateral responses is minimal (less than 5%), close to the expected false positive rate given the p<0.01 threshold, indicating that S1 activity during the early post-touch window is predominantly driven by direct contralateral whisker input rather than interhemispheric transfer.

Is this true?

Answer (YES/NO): NO